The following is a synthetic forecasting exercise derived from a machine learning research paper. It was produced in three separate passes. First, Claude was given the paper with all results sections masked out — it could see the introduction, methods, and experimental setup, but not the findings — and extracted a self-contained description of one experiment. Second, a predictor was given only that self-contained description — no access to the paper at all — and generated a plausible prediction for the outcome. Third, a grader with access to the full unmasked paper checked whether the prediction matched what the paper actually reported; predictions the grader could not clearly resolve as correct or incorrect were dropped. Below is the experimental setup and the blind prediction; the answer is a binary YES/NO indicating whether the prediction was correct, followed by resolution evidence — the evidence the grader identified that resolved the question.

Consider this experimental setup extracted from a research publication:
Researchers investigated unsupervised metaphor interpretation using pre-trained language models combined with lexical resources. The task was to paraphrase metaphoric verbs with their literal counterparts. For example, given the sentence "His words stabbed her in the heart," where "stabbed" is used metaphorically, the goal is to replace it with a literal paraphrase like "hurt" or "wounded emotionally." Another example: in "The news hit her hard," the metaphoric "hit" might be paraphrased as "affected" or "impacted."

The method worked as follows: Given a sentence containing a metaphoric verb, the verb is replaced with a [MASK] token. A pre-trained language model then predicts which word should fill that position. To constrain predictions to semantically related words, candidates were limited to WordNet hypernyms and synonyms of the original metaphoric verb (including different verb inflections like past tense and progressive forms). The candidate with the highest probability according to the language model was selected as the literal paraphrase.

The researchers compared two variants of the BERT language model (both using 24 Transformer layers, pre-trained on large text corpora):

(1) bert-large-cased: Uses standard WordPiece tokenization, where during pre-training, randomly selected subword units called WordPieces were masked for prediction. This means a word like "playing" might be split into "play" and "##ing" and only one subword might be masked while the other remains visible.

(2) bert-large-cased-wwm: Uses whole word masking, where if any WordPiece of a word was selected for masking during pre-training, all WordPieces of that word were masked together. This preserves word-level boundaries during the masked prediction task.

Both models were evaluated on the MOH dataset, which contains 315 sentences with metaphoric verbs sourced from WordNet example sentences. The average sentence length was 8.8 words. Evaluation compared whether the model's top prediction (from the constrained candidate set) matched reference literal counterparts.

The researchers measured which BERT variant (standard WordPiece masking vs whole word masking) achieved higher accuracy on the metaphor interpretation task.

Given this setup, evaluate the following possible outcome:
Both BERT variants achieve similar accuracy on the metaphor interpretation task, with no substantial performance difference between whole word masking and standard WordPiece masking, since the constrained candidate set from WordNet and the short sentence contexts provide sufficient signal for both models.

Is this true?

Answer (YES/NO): NO